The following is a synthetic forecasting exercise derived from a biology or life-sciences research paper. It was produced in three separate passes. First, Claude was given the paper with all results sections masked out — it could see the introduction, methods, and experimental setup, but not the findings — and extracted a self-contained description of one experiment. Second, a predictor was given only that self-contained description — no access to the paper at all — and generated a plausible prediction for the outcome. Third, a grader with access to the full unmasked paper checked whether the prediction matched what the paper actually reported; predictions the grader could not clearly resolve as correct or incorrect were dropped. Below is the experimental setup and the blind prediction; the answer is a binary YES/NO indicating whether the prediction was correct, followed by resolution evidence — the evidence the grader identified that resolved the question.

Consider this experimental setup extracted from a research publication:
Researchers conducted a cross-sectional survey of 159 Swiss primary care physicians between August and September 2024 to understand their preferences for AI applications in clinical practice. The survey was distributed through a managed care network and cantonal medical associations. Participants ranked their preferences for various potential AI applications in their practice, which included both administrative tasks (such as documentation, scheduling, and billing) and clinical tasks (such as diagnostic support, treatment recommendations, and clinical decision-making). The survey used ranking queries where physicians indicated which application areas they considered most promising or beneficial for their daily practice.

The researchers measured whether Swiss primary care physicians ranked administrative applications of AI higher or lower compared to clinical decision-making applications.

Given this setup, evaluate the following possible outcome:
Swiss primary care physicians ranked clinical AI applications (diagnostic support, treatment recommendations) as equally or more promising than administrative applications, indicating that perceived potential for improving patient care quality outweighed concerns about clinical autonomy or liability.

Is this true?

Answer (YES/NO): NO